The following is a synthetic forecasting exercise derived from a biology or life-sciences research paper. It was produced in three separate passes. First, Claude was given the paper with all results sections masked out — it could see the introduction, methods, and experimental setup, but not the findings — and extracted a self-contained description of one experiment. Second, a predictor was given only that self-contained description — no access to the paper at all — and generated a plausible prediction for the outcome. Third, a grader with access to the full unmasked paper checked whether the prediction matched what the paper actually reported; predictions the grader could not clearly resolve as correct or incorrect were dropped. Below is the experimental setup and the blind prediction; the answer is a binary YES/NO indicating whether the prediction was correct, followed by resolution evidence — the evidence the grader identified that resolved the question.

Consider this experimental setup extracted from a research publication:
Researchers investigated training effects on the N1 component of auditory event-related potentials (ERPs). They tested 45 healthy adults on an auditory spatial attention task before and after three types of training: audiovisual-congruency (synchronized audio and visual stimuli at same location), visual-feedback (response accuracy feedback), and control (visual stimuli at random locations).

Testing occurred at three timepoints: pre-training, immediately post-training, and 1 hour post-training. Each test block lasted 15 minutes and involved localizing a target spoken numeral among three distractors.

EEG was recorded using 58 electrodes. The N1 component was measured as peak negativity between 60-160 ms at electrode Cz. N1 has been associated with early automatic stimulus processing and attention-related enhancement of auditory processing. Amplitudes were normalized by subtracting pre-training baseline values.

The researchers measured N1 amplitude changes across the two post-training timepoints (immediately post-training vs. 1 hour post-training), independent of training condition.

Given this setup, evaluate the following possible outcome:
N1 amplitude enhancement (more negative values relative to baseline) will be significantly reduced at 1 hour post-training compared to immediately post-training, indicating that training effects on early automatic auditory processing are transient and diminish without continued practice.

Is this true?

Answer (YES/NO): NO